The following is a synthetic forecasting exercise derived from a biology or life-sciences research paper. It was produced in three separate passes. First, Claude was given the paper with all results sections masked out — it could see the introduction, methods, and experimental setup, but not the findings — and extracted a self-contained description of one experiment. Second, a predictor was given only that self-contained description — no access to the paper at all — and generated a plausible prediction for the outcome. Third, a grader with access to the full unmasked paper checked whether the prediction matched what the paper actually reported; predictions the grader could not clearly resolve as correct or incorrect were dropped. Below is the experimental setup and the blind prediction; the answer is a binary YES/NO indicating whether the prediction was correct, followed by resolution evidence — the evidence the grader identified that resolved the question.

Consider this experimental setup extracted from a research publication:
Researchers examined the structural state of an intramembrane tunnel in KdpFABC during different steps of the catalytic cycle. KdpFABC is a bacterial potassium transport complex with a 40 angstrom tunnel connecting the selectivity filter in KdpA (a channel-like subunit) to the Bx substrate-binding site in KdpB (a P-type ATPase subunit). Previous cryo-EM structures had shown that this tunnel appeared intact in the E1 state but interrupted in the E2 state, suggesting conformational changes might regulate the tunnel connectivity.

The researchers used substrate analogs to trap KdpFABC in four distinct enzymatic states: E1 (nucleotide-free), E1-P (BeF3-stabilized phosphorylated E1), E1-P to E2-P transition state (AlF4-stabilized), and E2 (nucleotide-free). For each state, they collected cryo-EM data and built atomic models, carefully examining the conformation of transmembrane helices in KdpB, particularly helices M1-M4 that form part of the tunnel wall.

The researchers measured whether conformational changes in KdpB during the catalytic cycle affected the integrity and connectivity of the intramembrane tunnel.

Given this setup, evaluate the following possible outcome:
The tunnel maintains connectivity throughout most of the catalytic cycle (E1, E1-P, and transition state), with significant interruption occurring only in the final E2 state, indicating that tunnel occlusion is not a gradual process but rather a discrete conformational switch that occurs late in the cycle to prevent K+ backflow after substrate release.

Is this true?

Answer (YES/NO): NO